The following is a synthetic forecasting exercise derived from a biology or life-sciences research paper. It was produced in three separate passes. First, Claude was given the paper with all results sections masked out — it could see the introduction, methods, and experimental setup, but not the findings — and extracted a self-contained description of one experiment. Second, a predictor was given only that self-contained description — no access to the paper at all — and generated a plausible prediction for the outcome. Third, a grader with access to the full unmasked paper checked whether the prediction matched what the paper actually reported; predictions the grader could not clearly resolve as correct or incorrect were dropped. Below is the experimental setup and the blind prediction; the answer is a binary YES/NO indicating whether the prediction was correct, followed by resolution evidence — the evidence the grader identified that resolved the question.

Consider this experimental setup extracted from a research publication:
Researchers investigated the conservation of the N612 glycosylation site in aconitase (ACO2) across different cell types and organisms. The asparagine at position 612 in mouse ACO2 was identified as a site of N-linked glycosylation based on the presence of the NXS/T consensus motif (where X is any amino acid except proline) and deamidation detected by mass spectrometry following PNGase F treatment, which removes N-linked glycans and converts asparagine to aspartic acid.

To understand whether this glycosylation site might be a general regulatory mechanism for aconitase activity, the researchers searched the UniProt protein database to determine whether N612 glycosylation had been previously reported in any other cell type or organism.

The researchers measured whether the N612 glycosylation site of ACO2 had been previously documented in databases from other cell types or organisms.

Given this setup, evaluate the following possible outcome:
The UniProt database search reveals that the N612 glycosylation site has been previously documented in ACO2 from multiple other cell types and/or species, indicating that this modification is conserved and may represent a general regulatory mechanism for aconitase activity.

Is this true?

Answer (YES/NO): NO